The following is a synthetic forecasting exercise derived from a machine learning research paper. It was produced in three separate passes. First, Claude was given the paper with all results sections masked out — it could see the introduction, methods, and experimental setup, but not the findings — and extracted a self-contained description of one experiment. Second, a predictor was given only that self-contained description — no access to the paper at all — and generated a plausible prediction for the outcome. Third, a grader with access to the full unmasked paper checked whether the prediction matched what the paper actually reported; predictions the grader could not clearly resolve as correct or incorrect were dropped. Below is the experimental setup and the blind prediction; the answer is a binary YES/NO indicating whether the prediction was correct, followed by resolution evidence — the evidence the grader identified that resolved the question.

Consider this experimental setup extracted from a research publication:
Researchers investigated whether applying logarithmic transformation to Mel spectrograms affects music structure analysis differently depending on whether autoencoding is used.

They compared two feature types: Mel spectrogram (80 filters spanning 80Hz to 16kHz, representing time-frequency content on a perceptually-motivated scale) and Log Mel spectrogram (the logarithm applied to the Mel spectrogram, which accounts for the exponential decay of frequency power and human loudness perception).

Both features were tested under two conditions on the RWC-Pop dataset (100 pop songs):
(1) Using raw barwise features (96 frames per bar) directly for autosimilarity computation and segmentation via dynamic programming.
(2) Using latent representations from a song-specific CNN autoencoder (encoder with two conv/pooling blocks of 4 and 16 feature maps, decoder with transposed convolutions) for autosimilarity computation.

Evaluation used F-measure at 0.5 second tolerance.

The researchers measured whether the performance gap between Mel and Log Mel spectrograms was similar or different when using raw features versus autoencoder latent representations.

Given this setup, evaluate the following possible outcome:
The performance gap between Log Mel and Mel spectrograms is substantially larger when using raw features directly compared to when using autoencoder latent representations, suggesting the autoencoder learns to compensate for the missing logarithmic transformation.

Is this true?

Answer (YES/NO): NO